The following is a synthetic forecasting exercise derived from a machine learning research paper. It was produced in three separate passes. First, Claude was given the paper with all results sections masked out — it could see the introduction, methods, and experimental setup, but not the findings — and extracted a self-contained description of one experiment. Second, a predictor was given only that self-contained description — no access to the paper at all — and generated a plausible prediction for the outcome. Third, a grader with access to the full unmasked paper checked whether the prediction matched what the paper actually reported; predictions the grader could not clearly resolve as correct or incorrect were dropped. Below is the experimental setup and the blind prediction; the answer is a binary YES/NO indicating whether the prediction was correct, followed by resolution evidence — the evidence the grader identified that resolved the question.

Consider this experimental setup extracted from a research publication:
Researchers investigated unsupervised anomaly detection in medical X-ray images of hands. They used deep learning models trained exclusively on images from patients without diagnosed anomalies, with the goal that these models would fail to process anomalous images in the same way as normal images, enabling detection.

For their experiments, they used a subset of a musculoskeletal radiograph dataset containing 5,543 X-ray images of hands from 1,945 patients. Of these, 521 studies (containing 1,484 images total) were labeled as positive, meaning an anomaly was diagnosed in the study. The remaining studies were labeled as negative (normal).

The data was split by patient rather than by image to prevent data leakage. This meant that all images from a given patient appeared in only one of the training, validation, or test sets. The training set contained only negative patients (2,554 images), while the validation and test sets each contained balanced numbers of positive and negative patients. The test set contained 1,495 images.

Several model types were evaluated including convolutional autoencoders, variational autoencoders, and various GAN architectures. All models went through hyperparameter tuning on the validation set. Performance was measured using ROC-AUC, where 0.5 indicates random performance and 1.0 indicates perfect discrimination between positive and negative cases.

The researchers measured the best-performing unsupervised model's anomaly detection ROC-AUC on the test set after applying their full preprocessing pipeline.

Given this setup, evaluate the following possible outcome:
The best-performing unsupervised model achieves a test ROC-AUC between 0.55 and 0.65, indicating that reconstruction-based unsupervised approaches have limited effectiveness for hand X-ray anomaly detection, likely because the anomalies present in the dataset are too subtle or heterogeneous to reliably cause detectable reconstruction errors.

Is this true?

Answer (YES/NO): YES